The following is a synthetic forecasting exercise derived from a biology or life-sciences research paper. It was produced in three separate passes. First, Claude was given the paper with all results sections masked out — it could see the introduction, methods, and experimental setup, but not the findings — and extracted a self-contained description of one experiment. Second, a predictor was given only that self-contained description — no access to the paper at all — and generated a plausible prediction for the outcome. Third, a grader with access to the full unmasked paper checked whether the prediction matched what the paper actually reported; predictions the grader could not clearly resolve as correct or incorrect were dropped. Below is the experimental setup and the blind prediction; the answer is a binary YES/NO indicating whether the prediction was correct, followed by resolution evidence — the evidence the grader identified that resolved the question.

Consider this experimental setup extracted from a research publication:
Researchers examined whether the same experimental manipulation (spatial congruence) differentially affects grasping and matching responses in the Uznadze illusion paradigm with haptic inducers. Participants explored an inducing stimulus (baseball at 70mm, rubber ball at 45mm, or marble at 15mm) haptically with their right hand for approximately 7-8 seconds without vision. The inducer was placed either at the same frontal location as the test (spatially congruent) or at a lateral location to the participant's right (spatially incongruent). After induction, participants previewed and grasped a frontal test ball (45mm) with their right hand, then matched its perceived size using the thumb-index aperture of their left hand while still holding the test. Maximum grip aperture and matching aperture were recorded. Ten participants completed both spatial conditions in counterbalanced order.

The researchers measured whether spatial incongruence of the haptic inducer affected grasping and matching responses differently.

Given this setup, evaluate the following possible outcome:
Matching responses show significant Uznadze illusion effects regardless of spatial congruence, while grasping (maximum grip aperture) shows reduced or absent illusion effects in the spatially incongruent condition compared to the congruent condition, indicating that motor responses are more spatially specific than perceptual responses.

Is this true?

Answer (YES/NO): NO